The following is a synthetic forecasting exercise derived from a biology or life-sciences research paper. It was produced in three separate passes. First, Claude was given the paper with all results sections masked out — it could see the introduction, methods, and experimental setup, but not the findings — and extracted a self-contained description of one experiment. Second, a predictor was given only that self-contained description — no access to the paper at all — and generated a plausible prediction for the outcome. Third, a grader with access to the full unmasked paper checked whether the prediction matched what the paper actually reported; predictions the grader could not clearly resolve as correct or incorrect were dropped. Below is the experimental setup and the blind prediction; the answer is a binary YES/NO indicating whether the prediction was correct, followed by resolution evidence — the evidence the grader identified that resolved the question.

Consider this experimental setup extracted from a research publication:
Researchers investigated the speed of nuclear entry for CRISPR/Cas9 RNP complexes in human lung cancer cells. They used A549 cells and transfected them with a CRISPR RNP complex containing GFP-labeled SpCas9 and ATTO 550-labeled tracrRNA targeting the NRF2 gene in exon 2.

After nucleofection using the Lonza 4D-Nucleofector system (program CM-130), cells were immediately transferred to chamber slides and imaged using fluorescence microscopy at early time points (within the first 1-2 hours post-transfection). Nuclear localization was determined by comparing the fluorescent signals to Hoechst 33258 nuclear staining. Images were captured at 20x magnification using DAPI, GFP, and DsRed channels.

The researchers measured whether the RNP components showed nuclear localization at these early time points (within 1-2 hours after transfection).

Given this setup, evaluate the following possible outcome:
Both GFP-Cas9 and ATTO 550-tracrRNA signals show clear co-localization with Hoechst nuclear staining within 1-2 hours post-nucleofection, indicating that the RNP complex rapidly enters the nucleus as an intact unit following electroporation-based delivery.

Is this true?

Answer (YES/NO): NO